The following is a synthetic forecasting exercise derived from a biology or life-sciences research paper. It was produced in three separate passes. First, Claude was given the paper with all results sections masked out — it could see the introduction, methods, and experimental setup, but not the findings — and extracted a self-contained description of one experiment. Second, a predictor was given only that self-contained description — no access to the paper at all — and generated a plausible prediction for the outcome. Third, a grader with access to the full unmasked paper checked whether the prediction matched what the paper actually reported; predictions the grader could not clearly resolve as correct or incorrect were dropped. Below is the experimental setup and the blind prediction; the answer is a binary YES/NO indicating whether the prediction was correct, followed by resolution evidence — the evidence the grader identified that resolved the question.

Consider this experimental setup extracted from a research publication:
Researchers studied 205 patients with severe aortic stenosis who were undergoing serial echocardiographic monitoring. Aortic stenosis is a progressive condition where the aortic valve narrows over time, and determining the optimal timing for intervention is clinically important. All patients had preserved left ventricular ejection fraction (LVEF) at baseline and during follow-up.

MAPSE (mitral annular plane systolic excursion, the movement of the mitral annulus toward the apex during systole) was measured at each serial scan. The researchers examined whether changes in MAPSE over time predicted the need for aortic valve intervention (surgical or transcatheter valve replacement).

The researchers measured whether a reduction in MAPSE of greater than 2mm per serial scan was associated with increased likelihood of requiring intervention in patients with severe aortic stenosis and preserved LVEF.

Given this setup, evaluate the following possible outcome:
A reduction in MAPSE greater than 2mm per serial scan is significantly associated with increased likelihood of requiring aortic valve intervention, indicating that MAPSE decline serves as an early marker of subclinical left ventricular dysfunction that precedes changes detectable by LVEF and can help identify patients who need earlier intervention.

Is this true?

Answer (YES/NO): YES